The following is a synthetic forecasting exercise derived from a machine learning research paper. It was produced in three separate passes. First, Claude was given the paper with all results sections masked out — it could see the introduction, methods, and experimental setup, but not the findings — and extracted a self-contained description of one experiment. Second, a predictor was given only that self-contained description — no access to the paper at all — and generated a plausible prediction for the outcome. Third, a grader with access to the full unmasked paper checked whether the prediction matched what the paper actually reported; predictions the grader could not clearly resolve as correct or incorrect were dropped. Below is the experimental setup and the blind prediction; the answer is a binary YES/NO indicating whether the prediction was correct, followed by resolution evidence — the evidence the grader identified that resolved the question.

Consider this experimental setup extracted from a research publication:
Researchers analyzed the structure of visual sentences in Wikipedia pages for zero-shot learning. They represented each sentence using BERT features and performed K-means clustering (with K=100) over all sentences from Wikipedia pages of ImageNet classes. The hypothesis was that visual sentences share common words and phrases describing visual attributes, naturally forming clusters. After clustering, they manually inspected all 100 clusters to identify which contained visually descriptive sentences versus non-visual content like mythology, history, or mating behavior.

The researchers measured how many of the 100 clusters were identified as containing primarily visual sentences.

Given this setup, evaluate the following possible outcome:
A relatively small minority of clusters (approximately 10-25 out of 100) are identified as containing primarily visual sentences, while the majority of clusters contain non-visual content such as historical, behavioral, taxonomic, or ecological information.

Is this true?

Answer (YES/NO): NO